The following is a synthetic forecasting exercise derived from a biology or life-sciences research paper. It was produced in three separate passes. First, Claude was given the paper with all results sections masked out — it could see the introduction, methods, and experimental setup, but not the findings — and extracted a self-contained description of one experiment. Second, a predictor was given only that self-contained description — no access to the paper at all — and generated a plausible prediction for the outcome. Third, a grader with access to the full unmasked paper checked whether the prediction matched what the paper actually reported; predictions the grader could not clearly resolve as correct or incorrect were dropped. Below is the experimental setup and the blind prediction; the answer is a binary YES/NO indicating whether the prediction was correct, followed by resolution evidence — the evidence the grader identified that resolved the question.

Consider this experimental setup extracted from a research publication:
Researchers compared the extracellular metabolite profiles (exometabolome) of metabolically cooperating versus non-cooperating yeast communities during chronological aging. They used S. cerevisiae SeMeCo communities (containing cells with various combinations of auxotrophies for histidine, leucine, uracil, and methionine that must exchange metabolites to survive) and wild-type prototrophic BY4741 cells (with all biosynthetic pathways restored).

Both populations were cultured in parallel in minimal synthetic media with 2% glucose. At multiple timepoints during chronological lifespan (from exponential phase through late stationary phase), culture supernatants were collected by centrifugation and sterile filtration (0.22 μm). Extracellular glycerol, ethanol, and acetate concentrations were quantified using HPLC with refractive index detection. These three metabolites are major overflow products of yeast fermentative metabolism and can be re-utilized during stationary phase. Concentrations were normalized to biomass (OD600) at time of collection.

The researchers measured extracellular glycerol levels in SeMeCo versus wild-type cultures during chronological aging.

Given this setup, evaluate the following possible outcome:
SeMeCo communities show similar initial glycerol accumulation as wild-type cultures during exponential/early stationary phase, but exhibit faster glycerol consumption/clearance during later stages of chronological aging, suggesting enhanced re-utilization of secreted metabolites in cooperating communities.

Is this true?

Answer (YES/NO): NO